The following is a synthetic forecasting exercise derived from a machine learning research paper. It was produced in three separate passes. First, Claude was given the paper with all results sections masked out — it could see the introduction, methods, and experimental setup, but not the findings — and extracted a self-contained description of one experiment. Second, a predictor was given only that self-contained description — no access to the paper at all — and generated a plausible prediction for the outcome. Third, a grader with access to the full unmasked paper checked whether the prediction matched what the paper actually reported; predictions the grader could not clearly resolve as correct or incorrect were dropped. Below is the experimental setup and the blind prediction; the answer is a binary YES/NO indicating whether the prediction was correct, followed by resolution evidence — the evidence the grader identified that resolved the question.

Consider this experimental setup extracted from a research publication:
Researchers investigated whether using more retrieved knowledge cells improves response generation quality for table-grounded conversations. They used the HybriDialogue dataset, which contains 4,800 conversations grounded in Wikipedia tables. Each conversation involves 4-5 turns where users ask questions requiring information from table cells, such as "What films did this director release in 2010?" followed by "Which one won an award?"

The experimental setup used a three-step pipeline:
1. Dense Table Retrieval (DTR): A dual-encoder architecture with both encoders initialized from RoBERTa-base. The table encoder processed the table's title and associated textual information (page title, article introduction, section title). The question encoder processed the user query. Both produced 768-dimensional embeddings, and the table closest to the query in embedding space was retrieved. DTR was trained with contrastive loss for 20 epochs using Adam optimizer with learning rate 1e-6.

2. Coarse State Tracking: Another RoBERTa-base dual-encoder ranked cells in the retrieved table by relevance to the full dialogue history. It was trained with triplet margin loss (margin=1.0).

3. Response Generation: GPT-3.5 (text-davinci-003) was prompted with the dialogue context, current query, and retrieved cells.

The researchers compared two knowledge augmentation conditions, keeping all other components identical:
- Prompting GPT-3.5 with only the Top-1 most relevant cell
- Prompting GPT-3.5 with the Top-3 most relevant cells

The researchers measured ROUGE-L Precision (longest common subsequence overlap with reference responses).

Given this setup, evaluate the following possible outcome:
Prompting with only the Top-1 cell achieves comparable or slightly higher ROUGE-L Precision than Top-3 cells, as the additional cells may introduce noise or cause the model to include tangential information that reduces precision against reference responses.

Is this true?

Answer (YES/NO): NO